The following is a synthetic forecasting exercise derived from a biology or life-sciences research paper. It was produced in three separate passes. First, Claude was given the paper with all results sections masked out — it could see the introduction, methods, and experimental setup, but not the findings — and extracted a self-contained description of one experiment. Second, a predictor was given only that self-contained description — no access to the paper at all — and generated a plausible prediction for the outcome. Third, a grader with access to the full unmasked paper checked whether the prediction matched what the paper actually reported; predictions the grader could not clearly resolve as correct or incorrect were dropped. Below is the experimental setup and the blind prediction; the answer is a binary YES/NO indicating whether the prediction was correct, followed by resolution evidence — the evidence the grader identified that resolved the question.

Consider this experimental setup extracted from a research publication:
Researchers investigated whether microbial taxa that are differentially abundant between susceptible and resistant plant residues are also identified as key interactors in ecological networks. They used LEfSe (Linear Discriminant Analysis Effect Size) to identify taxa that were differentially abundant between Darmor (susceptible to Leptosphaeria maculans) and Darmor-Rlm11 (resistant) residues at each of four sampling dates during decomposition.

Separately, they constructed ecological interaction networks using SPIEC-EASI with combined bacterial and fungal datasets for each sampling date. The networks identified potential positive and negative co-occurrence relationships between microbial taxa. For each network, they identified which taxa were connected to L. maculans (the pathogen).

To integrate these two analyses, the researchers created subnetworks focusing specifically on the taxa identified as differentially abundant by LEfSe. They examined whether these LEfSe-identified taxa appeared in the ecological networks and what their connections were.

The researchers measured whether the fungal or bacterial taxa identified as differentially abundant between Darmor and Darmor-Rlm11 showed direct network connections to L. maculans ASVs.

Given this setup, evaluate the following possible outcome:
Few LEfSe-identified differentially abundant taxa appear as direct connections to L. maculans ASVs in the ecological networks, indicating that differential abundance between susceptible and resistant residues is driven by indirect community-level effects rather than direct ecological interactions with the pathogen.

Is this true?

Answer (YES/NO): NO